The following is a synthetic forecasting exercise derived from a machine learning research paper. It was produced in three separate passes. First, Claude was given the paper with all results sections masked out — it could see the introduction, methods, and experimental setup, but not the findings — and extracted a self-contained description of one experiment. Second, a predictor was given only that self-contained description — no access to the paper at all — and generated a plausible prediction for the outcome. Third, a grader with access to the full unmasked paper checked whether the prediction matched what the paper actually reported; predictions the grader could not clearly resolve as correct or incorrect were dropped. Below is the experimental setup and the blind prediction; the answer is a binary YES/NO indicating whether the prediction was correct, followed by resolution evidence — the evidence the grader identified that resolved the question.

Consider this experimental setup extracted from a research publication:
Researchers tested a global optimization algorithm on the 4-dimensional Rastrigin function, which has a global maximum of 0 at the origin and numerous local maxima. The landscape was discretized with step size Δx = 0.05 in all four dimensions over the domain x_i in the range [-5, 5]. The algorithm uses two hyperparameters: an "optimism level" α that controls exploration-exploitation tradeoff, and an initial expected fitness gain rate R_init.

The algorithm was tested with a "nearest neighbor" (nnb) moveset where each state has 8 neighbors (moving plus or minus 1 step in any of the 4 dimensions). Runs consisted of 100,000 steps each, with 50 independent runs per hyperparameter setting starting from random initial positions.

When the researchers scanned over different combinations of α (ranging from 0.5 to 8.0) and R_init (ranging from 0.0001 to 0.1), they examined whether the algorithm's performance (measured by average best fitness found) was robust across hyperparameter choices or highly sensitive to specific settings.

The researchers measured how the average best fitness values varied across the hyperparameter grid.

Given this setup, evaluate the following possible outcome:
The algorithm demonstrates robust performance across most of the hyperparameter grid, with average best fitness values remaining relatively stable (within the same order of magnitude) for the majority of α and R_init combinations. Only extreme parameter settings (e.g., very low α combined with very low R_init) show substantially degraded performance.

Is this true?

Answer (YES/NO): NO